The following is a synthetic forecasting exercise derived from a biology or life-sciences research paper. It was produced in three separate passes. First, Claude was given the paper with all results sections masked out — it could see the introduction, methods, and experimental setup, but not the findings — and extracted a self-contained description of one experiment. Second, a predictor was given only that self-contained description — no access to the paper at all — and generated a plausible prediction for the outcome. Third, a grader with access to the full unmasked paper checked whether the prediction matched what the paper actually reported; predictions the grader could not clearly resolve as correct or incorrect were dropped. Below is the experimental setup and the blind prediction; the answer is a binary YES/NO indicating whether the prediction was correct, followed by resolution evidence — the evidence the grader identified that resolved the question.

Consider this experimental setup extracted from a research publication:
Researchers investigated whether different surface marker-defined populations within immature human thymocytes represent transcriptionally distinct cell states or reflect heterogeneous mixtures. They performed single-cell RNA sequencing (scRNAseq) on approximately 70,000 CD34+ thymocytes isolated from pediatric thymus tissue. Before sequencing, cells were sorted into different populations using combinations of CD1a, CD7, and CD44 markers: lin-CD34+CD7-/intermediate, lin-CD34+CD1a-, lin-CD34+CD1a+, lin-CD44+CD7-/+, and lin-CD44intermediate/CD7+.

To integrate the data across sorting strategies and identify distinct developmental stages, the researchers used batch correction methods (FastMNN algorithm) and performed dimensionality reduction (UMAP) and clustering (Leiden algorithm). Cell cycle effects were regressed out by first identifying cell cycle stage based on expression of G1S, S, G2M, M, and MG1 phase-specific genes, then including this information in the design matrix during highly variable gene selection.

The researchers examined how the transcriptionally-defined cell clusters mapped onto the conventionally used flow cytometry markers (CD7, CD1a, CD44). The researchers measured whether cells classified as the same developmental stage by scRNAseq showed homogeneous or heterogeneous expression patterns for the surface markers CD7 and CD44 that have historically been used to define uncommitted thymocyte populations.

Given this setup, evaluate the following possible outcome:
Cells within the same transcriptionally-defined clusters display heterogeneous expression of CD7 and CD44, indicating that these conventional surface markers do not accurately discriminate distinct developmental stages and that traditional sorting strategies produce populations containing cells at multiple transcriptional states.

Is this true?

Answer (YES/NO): YES